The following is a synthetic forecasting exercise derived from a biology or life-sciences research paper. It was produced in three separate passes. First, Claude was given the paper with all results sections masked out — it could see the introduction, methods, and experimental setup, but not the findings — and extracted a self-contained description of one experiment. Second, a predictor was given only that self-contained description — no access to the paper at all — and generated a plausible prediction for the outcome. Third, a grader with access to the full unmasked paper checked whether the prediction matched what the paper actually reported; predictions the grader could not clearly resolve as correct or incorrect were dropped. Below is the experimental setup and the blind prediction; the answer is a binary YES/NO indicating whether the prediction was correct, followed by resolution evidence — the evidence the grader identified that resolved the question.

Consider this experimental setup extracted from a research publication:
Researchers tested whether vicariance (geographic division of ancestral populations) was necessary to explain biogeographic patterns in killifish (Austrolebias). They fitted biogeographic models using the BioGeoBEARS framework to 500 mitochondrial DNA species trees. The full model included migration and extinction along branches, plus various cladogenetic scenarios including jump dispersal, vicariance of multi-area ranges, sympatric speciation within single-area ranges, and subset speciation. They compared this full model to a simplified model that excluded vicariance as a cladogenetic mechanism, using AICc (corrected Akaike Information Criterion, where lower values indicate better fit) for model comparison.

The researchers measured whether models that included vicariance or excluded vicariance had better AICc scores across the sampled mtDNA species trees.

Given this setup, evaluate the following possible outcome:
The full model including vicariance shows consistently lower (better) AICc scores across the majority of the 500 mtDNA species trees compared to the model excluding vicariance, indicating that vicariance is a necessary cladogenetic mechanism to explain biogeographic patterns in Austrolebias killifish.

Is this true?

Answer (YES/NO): NO